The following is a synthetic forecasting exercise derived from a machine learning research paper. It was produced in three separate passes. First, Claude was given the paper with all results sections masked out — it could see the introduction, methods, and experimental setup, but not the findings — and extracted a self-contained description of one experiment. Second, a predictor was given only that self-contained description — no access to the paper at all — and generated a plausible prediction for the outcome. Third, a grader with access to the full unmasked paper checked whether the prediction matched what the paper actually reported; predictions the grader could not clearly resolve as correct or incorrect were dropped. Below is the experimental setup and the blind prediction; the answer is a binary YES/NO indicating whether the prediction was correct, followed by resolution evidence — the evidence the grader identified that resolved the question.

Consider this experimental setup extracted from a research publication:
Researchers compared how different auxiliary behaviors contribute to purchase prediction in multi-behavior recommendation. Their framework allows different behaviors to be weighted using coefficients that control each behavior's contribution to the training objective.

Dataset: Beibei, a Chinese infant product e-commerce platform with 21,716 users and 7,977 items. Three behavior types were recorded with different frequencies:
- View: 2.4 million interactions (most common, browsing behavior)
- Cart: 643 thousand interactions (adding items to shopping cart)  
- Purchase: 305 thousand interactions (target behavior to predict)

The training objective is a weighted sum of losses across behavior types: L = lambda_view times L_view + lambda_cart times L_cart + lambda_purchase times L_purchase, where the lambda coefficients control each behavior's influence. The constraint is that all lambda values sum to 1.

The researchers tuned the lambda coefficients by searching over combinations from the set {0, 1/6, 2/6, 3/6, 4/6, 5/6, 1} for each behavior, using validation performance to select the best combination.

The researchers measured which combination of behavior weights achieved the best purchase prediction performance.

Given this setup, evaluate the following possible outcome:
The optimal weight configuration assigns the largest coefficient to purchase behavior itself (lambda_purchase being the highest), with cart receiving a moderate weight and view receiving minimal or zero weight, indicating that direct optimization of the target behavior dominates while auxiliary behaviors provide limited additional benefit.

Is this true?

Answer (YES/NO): NO